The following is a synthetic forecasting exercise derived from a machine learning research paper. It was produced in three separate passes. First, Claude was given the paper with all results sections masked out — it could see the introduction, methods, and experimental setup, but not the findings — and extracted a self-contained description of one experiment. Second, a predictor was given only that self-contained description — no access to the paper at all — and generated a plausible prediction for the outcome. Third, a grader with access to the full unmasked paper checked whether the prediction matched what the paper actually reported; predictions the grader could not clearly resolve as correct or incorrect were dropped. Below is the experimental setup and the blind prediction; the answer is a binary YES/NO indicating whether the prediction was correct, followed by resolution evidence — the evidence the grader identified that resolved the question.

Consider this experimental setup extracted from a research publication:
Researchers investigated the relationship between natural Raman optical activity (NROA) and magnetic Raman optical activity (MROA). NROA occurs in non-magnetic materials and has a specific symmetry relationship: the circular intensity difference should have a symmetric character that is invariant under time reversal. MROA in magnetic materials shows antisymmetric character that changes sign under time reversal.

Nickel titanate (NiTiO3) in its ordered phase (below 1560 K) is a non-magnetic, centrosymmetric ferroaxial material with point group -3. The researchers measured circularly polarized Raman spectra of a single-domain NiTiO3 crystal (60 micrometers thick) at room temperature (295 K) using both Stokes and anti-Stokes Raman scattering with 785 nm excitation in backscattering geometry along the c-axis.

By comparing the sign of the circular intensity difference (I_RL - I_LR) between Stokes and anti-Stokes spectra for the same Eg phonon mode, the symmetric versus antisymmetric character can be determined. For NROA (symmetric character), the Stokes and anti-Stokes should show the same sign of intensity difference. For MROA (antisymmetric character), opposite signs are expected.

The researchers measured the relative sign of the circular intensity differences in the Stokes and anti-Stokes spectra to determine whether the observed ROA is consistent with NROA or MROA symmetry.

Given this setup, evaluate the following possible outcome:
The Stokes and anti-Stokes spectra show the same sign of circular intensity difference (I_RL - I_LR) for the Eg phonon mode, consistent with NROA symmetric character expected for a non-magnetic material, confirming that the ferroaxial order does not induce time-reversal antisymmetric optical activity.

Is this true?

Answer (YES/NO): YES